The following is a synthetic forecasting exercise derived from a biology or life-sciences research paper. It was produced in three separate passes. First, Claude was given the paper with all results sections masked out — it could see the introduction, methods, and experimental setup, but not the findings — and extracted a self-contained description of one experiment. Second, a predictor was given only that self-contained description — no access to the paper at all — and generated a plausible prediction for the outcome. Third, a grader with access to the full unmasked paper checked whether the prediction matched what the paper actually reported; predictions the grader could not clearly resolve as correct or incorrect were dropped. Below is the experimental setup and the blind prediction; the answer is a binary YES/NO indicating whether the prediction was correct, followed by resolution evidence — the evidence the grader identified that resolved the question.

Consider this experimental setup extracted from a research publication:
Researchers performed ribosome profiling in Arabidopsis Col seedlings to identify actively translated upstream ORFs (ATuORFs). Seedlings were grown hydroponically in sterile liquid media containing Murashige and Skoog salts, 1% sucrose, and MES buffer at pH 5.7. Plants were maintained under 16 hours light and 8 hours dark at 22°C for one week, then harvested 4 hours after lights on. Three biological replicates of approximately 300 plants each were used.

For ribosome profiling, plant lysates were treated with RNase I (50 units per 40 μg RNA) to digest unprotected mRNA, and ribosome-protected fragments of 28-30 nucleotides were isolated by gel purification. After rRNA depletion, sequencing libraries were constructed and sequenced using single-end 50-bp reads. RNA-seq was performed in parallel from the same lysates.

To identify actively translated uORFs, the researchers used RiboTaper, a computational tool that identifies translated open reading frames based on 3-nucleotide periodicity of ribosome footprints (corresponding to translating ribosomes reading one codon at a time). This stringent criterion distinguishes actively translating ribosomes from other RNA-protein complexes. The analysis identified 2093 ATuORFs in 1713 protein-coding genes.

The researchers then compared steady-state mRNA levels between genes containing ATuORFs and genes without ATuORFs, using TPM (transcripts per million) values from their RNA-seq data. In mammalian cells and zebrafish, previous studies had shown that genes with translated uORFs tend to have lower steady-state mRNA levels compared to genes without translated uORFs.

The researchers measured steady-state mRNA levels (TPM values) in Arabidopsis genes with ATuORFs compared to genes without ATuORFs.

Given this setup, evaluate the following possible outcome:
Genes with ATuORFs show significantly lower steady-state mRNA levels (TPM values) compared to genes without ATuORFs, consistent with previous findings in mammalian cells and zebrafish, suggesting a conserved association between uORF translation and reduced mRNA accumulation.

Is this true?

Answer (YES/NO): NO